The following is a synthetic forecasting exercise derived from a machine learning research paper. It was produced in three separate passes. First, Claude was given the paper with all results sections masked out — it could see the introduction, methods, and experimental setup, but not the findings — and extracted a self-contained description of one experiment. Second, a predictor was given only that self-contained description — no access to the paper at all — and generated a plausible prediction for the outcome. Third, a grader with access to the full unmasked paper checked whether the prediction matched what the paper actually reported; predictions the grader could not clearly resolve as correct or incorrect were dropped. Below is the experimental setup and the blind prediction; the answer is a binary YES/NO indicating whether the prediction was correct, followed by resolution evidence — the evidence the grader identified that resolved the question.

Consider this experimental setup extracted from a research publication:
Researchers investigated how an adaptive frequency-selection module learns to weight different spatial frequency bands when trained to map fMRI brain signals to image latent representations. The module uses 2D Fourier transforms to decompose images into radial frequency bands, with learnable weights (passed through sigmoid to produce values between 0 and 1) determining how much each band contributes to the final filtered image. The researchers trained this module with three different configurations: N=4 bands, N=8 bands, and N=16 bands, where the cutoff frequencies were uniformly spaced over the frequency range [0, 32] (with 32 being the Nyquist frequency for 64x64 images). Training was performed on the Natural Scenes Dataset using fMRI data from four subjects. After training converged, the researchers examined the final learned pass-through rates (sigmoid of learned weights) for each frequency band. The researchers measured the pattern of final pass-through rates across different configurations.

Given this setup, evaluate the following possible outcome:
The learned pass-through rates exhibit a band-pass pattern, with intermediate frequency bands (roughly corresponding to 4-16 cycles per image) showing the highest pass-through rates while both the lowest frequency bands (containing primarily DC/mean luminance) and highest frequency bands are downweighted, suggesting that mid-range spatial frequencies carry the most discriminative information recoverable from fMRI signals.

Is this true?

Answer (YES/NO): NO